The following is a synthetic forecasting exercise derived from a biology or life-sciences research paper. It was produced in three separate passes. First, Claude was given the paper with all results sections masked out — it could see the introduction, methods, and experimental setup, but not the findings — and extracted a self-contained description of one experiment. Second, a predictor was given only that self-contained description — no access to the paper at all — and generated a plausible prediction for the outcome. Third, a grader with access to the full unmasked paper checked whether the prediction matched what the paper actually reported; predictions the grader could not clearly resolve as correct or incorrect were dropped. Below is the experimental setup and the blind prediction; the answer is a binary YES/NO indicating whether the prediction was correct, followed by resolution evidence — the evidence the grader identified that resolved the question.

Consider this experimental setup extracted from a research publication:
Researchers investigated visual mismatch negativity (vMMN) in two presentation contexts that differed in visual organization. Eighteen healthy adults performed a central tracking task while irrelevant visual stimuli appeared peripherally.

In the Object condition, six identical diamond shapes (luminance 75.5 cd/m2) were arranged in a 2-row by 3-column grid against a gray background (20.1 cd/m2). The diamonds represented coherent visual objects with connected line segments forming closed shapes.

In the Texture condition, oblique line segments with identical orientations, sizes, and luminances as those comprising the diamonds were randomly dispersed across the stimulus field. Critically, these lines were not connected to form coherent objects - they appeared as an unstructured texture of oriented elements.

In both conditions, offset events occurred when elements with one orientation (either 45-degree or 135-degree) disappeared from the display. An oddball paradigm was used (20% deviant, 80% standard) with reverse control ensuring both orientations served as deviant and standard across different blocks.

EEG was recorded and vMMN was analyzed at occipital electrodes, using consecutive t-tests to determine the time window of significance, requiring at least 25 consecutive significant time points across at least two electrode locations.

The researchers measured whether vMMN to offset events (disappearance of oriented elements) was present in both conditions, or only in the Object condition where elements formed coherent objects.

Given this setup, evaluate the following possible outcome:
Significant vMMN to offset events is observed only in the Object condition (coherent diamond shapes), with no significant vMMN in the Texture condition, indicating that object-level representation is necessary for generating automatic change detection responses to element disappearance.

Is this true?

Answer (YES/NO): NO